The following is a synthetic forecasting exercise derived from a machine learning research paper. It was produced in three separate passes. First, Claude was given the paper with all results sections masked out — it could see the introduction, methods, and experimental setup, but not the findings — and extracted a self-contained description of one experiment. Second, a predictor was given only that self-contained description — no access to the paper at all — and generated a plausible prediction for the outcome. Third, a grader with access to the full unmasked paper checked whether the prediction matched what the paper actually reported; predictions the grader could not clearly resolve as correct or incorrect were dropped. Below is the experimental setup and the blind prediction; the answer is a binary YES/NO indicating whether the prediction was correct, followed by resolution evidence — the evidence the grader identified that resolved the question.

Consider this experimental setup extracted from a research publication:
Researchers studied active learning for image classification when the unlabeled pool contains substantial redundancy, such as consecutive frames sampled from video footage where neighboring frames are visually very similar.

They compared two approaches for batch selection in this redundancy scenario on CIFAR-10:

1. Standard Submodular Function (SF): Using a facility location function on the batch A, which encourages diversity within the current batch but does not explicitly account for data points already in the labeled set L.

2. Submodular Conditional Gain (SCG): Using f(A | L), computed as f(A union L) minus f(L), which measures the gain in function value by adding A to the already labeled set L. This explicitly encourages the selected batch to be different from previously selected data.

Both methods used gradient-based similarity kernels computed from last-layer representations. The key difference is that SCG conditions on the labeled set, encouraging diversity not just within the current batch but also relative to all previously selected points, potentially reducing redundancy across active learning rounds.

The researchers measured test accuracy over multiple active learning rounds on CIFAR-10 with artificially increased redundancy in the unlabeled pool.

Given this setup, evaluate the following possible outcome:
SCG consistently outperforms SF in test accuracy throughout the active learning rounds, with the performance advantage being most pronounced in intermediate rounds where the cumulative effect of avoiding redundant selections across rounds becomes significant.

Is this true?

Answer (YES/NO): NO